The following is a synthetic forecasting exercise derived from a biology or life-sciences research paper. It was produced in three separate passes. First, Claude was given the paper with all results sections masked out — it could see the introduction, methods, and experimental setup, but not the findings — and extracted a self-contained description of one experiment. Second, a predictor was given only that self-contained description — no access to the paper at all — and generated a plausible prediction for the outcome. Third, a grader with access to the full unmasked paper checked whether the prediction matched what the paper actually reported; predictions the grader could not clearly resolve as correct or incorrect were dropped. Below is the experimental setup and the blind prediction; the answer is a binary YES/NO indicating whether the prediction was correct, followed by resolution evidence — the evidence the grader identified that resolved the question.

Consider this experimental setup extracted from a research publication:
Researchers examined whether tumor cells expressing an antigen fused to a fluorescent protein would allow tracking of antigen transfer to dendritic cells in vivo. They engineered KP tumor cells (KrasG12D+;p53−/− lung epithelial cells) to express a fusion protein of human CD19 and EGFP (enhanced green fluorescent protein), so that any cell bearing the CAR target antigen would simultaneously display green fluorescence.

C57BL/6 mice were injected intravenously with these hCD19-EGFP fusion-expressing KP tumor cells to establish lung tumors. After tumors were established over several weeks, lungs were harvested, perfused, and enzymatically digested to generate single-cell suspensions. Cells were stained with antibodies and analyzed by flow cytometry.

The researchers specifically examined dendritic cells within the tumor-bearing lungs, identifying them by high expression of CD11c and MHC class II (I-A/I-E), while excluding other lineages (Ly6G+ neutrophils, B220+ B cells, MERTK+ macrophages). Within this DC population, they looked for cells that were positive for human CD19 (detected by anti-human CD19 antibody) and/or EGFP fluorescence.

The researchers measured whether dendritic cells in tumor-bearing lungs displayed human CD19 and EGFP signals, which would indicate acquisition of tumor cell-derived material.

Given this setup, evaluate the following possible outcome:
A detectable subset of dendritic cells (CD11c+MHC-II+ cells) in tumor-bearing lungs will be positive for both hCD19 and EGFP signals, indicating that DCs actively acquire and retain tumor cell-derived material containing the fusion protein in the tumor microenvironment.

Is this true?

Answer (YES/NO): YES